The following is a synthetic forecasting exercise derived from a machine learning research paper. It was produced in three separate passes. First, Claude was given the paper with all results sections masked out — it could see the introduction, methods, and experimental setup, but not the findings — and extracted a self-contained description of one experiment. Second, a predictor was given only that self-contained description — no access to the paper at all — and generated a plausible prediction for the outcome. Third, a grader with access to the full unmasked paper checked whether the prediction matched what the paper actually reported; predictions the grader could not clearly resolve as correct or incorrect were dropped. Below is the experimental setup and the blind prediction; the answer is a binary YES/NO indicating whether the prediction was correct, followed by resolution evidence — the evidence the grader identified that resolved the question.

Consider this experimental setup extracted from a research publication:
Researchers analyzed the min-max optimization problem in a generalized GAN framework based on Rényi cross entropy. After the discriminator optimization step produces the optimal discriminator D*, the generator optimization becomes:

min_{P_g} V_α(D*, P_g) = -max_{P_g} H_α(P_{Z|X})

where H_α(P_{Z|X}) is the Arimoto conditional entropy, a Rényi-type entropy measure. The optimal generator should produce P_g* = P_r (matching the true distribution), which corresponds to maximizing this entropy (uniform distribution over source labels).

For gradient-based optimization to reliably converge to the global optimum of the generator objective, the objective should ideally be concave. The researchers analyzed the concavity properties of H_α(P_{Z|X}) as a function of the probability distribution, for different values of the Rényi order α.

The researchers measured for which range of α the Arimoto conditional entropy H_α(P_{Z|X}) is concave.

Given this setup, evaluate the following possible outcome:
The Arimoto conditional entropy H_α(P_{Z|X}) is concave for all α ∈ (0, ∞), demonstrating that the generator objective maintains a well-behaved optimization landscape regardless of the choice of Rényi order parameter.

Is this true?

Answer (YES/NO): NO